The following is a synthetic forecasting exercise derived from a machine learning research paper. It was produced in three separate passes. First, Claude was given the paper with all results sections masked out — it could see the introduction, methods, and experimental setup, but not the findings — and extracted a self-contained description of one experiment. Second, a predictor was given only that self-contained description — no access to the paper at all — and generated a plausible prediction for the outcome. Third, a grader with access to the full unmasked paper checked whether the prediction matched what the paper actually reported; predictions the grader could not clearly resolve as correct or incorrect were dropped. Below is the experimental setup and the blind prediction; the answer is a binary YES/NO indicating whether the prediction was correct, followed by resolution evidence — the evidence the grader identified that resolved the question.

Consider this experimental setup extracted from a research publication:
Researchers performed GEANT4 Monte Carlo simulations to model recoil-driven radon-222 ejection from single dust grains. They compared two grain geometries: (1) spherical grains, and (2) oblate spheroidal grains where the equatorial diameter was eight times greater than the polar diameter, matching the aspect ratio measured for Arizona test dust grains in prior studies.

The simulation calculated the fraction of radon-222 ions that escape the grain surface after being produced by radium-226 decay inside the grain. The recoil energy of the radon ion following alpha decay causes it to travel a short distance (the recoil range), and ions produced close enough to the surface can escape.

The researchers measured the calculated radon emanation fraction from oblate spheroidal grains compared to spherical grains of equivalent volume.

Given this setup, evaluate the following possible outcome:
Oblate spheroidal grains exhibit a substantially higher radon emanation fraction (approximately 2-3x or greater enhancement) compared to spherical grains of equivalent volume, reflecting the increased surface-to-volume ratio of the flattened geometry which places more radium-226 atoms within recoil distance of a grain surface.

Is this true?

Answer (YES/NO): YES